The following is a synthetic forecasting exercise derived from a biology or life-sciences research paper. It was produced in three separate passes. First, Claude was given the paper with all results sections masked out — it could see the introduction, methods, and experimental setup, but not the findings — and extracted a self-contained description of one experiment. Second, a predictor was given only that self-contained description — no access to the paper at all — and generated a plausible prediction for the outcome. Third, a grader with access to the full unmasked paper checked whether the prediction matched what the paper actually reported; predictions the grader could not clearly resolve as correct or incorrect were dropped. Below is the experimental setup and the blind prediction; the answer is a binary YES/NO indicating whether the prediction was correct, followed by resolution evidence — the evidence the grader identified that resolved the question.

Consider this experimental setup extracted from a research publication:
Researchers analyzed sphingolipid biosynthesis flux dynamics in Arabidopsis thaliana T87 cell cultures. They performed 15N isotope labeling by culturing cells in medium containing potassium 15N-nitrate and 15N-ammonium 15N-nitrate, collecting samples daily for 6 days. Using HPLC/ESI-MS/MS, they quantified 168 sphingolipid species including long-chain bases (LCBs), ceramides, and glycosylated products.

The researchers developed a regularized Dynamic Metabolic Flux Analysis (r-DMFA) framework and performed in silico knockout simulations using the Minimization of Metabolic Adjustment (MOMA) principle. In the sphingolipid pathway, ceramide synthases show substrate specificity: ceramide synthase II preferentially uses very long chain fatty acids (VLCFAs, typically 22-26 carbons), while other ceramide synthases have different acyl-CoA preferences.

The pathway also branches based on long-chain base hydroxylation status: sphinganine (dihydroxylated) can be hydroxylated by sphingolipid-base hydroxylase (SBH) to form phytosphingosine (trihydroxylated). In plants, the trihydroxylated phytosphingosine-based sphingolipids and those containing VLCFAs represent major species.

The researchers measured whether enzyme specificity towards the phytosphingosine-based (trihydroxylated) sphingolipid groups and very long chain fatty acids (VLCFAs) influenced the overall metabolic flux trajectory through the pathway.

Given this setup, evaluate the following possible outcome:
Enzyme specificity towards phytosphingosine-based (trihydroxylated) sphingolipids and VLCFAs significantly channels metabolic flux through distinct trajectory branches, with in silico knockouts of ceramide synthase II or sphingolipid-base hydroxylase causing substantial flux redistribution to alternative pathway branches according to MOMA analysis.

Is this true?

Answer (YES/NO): NO